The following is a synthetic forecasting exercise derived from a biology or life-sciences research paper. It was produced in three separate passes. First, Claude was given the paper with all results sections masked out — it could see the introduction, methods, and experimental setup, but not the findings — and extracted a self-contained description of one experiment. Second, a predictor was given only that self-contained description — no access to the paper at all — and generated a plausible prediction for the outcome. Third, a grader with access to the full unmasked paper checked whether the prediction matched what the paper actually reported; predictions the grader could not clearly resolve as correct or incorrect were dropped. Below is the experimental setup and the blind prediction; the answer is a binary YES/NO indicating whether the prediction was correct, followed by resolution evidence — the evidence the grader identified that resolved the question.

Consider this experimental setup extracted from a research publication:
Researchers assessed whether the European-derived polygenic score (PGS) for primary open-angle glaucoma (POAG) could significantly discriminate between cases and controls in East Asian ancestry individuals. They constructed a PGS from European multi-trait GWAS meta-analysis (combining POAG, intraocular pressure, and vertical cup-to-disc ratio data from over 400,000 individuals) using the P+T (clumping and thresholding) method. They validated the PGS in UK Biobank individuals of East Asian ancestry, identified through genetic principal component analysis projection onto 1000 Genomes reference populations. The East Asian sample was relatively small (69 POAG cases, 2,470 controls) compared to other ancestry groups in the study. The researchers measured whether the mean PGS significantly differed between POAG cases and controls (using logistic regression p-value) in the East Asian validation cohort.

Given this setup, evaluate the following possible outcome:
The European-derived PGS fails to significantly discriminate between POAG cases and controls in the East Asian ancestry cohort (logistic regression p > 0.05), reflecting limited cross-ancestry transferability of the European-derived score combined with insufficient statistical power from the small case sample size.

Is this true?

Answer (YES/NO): NO